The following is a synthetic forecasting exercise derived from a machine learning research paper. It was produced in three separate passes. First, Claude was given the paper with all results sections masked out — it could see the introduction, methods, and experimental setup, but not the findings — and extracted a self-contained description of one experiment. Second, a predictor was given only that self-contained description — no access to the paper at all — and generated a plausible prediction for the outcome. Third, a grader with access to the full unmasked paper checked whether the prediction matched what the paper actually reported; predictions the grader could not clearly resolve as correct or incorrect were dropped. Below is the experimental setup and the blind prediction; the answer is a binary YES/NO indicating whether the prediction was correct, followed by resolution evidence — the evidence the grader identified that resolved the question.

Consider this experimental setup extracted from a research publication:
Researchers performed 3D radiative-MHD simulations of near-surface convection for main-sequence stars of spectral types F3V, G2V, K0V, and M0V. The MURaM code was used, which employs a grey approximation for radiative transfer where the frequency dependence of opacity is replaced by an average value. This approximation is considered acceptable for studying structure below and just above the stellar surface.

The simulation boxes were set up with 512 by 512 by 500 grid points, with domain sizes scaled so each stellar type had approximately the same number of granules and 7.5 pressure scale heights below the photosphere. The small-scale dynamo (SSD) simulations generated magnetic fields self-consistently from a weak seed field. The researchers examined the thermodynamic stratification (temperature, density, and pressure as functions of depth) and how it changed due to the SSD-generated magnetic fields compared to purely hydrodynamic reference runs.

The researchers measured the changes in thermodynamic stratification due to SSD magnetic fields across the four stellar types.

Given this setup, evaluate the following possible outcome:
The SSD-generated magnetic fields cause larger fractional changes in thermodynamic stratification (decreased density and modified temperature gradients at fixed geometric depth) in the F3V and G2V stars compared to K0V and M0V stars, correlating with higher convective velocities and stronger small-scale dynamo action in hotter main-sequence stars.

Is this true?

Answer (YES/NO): NO